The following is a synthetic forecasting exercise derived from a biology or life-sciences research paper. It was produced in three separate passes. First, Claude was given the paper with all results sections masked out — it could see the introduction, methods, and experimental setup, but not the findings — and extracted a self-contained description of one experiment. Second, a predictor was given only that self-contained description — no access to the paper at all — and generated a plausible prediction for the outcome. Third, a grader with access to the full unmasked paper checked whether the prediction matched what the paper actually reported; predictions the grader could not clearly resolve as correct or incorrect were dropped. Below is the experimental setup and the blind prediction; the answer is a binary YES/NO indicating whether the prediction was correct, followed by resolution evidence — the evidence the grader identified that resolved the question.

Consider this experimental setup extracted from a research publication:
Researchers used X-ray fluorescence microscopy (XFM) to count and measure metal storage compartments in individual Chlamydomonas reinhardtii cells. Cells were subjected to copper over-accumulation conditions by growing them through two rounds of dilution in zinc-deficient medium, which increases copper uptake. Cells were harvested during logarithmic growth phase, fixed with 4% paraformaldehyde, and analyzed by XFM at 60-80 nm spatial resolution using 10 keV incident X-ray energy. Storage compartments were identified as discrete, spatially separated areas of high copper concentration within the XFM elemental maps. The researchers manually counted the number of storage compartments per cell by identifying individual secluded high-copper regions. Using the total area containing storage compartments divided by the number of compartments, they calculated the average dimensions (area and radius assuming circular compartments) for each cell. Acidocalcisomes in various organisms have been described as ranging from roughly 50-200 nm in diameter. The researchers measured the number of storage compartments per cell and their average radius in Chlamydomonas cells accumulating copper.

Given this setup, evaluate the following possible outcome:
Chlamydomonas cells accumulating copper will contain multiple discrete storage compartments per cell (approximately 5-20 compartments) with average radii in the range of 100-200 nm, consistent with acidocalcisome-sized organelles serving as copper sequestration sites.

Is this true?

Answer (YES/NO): NO